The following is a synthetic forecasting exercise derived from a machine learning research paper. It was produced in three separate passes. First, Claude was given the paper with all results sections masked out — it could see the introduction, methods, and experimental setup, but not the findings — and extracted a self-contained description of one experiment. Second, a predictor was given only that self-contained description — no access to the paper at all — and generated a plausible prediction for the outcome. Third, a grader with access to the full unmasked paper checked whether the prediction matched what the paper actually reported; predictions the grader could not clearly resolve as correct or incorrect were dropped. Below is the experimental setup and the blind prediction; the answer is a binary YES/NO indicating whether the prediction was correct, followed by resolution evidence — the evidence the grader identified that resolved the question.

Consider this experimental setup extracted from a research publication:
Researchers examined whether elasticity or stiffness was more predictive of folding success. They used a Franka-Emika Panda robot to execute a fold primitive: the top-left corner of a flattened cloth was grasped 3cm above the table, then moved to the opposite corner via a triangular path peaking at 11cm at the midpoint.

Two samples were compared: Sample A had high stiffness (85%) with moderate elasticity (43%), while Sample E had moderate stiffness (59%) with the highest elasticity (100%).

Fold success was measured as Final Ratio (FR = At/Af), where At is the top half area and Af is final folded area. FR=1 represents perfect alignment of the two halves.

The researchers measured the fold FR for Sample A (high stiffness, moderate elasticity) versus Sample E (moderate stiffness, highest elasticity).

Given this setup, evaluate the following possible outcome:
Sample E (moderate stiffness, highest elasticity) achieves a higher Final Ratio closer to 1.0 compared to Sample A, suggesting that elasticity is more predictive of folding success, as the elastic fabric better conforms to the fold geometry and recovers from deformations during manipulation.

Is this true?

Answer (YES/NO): NO